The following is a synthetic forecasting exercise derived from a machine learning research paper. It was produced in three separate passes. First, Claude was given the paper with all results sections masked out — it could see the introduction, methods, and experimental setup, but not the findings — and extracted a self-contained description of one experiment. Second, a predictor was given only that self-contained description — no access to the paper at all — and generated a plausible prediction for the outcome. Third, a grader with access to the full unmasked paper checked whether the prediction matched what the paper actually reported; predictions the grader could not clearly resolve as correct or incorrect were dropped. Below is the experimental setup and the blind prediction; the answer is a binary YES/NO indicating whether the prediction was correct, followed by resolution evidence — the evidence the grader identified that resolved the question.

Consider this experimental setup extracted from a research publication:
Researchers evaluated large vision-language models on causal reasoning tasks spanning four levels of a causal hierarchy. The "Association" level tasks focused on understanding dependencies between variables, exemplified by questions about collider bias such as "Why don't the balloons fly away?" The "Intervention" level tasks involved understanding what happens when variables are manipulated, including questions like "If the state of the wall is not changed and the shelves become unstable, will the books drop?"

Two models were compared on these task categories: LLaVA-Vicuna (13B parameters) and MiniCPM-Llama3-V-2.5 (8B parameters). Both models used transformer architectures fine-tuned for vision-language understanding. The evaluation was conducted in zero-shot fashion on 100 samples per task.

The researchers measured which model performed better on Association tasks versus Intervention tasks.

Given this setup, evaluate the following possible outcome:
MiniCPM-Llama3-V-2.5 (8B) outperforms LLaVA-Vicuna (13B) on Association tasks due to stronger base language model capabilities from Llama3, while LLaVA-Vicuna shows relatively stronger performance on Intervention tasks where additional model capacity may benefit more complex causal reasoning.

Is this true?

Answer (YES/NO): NO